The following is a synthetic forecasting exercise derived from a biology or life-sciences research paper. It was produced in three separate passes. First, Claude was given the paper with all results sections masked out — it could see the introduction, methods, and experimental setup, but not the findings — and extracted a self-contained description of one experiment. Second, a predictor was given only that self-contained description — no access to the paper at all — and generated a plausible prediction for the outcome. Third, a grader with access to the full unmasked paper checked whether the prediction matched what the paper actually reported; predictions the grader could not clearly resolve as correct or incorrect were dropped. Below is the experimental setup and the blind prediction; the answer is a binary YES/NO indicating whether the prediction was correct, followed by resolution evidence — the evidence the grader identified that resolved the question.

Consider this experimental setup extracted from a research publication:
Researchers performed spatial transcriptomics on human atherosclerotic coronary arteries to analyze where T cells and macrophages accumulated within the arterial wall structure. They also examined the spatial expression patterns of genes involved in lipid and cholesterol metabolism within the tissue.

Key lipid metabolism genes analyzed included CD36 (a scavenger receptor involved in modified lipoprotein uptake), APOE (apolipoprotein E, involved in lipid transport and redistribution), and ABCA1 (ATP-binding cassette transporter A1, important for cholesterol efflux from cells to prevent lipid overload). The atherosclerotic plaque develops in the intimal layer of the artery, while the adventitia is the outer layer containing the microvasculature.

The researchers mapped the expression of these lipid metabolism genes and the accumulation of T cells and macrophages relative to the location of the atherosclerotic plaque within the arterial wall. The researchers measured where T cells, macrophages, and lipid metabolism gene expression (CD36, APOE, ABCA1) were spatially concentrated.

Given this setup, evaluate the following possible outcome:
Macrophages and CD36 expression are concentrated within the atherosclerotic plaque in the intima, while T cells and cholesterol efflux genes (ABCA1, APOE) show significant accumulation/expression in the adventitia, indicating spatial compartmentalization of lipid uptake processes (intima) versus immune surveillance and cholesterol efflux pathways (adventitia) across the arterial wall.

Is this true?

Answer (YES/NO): NO